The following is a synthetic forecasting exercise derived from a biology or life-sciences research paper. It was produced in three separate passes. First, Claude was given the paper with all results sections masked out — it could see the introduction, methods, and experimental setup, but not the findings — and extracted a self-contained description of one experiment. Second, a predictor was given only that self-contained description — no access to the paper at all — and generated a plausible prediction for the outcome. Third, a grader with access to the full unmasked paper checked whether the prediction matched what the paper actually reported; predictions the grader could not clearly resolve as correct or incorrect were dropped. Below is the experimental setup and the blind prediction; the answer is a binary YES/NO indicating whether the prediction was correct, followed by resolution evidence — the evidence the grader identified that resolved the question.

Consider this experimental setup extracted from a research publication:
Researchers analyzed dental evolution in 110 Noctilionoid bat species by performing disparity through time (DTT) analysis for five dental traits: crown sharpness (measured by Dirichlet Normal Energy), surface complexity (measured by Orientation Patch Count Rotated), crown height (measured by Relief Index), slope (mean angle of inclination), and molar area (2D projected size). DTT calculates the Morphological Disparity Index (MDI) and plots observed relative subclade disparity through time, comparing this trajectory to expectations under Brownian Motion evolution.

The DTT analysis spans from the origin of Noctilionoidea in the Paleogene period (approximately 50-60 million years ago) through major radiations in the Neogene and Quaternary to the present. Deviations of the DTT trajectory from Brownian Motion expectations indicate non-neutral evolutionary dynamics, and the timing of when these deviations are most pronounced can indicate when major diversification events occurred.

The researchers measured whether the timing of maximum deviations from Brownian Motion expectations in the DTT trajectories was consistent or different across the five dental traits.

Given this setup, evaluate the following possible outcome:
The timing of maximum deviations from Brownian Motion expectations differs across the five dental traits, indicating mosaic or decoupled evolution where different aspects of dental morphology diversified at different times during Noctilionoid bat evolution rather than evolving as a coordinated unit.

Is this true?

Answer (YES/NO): YES